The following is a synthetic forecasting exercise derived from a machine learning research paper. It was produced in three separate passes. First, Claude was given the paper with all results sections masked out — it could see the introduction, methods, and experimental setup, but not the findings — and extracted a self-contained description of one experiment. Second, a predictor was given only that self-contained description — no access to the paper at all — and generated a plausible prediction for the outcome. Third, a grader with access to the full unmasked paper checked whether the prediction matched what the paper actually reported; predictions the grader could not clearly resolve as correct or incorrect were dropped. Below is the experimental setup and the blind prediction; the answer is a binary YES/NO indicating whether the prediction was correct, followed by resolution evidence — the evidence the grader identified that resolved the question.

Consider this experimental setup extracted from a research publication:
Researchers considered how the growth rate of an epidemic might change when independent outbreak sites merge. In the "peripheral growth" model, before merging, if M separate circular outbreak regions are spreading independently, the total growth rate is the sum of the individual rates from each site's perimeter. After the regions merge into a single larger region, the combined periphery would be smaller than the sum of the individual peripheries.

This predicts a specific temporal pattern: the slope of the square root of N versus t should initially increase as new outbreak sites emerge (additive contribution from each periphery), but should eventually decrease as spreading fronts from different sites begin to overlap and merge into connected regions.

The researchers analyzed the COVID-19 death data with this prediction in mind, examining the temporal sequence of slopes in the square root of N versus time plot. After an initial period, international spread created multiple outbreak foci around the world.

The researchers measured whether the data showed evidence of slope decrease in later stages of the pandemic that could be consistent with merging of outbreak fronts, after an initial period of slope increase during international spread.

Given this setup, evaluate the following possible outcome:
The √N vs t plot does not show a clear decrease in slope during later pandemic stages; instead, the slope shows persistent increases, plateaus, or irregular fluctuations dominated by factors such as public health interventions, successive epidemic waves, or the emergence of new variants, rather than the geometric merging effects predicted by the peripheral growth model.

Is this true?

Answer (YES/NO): NO